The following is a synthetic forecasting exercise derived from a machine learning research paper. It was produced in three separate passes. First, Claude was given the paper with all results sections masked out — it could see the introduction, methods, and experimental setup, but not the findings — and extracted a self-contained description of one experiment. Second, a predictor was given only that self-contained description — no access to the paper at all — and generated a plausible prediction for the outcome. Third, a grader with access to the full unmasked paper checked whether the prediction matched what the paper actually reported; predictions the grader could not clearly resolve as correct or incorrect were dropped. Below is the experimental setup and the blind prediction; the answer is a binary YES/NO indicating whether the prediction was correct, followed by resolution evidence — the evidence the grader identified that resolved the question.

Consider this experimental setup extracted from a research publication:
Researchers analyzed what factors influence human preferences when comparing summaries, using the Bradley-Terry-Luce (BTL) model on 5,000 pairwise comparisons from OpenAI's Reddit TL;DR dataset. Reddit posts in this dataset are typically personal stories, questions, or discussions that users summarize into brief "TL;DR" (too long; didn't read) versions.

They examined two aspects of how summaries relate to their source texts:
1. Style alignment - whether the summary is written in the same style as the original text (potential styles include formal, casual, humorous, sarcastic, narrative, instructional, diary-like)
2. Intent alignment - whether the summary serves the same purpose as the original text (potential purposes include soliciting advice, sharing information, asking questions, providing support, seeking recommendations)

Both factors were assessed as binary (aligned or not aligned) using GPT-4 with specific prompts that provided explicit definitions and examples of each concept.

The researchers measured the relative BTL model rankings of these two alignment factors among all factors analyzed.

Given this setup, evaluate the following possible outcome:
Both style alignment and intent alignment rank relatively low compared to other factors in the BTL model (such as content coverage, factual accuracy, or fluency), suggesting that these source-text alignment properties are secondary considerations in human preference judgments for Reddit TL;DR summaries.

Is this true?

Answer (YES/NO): NO